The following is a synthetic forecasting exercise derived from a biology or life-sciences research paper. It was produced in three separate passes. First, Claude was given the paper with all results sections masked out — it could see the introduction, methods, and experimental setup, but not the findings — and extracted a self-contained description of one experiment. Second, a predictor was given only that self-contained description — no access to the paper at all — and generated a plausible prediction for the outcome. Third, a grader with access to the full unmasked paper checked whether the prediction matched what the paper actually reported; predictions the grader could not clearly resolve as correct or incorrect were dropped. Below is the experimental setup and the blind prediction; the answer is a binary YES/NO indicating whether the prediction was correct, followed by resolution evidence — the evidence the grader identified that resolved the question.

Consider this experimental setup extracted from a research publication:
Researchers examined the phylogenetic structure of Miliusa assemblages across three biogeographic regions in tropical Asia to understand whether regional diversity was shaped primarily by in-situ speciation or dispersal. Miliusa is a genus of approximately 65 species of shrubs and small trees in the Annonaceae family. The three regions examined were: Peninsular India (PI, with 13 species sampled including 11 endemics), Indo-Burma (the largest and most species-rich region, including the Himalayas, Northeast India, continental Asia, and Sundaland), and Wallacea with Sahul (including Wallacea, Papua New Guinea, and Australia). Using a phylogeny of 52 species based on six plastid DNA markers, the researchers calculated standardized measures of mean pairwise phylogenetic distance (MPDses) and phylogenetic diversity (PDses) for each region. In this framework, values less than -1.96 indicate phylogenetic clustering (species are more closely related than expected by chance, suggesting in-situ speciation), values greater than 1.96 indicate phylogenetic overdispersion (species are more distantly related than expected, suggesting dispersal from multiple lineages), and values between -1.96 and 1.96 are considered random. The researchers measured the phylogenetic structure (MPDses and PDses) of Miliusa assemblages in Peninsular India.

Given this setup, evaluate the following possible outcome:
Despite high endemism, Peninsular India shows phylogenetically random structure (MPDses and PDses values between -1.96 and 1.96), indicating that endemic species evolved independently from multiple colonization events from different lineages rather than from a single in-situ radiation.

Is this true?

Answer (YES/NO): NO